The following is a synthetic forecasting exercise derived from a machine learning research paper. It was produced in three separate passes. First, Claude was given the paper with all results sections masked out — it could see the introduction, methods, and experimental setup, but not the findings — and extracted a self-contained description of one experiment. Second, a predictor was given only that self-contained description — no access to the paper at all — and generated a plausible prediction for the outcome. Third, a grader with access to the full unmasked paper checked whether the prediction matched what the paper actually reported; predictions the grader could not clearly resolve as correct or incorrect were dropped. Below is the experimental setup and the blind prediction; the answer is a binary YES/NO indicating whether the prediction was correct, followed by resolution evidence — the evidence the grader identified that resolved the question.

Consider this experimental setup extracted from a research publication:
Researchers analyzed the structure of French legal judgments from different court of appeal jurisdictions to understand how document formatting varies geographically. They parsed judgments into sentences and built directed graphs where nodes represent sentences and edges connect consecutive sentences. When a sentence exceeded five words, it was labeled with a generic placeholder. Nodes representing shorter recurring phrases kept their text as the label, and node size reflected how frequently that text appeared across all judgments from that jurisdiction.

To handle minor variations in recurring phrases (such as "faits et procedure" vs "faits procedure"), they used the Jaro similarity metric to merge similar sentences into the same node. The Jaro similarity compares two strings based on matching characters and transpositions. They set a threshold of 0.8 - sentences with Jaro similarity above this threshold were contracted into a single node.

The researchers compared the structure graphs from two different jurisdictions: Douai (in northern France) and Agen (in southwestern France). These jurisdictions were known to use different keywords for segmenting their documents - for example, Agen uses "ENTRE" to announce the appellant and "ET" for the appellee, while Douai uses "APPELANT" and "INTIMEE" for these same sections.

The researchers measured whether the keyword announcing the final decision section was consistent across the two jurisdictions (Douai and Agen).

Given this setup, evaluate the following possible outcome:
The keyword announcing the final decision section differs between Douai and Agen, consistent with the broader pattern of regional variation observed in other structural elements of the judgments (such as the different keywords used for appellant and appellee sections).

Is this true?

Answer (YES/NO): NO